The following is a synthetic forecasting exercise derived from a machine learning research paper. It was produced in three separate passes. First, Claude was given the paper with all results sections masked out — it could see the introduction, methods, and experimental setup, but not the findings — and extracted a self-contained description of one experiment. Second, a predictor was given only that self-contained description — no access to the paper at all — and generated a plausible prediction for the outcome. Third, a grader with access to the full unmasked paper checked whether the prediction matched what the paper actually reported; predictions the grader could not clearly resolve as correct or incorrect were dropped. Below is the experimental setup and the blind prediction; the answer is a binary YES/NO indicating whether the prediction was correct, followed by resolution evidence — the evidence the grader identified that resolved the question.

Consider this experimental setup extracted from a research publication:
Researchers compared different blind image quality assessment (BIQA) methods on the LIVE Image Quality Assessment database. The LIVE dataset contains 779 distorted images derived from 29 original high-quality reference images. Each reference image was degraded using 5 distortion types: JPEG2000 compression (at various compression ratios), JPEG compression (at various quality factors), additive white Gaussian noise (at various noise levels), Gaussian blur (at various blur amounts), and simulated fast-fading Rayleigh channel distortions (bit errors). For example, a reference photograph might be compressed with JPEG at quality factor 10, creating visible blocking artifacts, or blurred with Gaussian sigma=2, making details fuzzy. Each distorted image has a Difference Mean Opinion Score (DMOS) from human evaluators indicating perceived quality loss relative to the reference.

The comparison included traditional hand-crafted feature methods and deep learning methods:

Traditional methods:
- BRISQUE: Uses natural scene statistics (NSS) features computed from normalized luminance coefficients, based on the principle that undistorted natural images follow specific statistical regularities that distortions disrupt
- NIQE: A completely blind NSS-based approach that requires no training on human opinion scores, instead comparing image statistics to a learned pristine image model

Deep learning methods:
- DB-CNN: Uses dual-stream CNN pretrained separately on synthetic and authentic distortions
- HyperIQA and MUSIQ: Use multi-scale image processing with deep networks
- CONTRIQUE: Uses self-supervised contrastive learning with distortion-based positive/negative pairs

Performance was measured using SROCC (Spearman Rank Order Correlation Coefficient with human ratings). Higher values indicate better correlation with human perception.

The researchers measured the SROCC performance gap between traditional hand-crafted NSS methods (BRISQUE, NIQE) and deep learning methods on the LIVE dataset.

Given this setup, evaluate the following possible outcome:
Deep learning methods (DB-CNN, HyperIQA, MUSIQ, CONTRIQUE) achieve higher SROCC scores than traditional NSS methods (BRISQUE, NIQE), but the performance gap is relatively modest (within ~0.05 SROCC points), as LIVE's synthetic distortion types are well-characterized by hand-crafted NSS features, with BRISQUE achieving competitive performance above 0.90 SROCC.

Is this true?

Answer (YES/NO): NO